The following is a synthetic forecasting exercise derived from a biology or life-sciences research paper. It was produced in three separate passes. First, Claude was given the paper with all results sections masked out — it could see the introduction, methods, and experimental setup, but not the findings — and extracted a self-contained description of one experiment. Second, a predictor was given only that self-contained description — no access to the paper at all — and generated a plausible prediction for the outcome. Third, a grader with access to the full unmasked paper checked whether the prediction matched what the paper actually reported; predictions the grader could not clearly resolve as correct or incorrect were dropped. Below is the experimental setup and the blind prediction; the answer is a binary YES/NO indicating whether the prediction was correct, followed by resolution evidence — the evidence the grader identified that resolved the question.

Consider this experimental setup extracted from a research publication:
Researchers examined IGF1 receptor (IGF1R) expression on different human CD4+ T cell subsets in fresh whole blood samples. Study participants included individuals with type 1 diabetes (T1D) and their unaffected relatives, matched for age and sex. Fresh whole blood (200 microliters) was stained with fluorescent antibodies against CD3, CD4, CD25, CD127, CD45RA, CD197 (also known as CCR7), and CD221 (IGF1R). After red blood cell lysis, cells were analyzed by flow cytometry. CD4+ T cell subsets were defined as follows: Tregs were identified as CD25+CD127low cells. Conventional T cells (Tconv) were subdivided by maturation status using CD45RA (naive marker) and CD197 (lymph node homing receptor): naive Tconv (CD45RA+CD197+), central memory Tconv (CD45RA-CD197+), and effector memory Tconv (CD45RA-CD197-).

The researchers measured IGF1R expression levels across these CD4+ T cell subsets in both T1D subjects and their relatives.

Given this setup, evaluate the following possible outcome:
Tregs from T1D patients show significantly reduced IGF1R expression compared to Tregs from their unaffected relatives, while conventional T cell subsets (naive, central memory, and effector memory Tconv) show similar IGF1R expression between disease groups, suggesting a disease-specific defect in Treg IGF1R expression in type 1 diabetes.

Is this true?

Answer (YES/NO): NO